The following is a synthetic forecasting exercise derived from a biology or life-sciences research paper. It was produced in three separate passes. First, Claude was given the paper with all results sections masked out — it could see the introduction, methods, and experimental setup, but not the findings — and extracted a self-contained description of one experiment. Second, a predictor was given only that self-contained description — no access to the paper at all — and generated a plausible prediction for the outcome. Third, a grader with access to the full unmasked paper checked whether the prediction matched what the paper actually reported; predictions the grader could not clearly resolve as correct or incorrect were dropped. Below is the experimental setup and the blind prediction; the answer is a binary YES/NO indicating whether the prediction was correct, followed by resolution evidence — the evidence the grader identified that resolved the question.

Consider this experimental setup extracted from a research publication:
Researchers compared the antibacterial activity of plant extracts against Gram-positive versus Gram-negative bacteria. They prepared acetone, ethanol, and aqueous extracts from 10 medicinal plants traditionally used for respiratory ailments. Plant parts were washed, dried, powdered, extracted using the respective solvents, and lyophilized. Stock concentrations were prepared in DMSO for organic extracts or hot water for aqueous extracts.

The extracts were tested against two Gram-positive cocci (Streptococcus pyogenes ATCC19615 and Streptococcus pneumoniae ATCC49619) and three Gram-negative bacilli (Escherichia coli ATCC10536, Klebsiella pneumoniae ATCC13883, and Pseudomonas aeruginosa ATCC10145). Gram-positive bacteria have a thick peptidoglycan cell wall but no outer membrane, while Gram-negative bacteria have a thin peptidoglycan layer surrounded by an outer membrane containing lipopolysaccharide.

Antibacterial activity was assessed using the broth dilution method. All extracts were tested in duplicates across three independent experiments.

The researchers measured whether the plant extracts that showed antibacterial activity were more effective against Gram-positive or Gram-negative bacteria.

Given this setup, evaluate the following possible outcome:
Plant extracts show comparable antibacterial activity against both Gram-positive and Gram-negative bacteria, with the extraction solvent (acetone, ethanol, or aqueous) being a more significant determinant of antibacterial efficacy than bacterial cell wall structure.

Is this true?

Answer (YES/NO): NO